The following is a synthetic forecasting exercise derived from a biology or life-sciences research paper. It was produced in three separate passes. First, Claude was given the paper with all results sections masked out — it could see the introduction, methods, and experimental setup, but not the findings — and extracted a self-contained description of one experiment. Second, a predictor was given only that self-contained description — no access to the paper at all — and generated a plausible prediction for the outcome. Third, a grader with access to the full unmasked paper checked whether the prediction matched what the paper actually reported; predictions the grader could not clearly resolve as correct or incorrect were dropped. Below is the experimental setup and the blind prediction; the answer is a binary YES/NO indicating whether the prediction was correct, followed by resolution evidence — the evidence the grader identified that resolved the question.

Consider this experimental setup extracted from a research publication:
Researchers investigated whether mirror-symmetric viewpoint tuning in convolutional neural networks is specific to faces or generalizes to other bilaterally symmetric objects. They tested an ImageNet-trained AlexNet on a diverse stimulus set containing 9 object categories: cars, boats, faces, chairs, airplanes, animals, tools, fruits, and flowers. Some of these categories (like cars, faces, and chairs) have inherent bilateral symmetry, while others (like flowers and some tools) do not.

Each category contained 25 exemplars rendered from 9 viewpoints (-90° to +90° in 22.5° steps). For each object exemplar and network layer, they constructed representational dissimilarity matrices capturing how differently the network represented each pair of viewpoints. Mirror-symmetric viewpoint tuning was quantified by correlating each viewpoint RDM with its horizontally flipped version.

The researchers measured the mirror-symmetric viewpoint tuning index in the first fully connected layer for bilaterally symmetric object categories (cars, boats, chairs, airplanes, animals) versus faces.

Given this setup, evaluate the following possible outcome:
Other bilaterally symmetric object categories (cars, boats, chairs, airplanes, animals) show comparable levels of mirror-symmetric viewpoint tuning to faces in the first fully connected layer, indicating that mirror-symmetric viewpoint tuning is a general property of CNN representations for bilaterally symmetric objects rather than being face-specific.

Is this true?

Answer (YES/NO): YES